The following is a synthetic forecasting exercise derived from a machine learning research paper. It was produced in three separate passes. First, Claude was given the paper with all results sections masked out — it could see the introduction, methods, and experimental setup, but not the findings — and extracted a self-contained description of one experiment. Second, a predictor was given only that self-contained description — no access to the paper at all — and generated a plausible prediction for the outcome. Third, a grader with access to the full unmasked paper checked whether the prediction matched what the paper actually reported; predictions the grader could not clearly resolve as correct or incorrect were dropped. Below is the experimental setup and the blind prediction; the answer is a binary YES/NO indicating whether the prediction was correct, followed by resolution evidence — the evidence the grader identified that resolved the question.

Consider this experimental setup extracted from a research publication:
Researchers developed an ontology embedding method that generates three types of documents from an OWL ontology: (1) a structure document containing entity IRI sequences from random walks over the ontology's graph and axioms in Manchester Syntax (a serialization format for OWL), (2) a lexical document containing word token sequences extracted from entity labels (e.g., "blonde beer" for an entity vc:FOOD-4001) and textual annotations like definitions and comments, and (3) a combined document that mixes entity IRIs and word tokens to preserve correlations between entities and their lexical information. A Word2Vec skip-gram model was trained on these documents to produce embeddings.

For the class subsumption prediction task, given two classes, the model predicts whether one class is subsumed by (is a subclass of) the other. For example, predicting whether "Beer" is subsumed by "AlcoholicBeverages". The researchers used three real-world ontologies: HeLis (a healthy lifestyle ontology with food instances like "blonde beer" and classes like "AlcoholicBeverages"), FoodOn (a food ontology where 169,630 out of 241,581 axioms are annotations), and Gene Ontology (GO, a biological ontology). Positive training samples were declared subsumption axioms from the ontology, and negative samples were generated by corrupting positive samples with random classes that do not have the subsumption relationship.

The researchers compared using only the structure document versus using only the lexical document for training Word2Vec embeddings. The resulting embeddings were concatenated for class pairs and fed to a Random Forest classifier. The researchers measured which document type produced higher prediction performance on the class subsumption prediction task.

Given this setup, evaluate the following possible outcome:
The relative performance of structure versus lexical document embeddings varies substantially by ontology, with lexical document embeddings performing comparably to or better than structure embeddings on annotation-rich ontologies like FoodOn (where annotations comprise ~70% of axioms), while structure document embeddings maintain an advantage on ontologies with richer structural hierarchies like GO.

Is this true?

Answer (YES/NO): NO